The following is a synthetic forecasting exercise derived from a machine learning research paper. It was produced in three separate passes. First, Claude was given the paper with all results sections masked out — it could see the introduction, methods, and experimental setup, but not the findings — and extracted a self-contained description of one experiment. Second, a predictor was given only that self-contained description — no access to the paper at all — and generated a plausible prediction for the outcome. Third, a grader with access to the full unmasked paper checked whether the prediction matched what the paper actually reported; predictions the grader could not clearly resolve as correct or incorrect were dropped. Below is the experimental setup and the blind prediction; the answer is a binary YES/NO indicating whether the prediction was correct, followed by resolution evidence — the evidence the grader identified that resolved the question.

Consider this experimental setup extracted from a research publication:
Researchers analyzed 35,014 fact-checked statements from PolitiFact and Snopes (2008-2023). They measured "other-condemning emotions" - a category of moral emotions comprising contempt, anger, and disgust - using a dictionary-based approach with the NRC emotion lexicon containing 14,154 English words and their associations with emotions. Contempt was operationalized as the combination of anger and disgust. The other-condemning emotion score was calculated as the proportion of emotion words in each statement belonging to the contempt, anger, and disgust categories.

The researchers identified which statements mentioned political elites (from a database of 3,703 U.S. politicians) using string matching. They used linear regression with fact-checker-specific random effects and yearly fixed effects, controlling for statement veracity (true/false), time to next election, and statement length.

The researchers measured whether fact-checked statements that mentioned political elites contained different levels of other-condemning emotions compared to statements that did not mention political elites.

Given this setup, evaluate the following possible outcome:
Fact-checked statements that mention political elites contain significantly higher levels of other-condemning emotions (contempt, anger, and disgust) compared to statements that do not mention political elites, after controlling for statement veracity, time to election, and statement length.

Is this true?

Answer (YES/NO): YES